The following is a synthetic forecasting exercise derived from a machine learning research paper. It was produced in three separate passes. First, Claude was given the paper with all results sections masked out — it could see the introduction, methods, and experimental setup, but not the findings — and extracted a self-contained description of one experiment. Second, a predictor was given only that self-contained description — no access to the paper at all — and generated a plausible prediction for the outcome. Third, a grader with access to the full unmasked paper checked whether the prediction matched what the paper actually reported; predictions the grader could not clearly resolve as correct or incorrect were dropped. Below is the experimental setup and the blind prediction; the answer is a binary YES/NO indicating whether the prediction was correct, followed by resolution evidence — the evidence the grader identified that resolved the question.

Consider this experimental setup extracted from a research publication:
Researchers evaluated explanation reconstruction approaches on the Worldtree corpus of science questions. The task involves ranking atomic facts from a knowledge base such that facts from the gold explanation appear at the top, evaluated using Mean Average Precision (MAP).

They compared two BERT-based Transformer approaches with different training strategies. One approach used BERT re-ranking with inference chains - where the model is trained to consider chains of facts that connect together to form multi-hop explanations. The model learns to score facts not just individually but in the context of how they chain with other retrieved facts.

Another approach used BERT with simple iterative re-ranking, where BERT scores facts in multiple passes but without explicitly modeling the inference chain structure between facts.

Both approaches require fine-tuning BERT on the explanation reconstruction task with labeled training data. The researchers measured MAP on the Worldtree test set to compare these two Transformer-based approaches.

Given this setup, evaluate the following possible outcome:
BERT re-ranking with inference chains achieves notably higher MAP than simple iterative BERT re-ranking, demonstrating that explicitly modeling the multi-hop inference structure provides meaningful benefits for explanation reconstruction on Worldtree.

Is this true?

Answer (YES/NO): YES